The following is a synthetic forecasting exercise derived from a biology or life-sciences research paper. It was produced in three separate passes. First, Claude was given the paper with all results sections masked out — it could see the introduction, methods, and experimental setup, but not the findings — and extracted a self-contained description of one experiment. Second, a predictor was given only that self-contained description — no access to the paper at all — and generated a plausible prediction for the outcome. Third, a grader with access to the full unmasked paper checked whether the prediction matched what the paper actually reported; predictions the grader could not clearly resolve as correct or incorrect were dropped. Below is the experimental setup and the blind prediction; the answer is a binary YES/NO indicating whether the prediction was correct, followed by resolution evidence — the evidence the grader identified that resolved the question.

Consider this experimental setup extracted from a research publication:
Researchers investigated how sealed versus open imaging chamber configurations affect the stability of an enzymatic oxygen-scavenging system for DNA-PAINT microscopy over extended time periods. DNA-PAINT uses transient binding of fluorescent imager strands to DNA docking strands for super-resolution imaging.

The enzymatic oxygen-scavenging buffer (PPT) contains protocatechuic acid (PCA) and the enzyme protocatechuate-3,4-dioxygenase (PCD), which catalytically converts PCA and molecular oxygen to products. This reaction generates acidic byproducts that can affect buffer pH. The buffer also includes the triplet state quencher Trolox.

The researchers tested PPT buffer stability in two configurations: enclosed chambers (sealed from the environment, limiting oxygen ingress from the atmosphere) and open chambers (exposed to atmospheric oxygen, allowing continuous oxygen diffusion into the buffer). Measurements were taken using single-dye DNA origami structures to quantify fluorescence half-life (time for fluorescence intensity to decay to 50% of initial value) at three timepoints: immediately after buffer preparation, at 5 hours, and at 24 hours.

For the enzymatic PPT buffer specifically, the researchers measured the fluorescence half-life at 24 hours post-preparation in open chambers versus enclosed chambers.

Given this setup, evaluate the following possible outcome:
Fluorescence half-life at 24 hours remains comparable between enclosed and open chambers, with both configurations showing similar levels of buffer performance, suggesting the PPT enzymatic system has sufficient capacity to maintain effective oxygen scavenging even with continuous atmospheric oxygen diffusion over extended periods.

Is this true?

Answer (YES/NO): NO